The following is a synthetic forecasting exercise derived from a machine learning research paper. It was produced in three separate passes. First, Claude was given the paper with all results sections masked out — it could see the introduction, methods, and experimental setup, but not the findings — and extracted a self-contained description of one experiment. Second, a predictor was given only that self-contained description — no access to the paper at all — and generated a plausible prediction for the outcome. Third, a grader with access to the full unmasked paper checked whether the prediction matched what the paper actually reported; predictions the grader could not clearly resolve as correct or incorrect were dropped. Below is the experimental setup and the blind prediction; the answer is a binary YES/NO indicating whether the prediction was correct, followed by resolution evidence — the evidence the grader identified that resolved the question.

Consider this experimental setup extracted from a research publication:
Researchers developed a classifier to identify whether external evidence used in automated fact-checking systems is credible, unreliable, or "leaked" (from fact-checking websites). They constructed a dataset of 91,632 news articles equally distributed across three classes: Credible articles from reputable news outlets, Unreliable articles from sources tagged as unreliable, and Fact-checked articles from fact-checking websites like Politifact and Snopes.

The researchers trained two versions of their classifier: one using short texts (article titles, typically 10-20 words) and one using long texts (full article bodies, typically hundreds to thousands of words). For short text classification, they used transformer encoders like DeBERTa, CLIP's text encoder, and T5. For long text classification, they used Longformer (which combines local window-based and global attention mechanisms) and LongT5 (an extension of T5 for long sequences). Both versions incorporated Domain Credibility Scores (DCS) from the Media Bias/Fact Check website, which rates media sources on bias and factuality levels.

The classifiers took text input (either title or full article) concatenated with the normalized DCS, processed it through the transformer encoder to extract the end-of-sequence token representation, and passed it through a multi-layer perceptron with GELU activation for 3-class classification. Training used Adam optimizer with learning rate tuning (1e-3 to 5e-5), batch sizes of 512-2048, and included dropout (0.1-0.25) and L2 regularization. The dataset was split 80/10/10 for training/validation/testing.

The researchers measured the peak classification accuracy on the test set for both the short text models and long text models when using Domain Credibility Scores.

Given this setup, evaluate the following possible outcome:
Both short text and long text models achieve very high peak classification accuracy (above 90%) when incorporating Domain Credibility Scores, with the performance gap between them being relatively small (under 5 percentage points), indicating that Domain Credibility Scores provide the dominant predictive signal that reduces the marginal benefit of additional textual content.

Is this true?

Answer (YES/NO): YES